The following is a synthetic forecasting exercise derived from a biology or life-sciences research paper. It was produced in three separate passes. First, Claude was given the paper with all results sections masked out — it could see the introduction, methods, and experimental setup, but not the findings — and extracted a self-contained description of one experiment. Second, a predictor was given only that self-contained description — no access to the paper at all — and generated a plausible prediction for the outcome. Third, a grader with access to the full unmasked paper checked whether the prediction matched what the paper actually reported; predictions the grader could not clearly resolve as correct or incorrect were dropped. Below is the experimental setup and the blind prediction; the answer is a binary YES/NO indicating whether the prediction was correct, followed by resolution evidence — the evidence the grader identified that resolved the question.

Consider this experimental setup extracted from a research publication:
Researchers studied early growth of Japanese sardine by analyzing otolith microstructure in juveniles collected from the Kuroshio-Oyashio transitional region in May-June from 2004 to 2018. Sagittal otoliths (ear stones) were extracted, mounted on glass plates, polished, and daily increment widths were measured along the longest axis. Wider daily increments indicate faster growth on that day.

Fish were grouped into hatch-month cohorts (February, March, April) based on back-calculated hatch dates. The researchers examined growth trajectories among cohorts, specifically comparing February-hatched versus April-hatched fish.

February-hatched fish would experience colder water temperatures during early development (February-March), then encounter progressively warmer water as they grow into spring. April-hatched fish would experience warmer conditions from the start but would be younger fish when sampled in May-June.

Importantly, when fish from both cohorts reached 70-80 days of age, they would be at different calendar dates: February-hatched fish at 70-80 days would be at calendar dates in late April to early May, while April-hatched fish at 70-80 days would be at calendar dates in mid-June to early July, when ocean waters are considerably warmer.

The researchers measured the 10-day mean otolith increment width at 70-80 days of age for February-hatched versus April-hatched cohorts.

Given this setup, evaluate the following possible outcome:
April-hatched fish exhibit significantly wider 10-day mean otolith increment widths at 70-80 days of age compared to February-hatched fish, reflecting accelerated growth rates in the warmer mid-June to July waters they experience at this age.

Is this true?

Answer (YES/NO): NO